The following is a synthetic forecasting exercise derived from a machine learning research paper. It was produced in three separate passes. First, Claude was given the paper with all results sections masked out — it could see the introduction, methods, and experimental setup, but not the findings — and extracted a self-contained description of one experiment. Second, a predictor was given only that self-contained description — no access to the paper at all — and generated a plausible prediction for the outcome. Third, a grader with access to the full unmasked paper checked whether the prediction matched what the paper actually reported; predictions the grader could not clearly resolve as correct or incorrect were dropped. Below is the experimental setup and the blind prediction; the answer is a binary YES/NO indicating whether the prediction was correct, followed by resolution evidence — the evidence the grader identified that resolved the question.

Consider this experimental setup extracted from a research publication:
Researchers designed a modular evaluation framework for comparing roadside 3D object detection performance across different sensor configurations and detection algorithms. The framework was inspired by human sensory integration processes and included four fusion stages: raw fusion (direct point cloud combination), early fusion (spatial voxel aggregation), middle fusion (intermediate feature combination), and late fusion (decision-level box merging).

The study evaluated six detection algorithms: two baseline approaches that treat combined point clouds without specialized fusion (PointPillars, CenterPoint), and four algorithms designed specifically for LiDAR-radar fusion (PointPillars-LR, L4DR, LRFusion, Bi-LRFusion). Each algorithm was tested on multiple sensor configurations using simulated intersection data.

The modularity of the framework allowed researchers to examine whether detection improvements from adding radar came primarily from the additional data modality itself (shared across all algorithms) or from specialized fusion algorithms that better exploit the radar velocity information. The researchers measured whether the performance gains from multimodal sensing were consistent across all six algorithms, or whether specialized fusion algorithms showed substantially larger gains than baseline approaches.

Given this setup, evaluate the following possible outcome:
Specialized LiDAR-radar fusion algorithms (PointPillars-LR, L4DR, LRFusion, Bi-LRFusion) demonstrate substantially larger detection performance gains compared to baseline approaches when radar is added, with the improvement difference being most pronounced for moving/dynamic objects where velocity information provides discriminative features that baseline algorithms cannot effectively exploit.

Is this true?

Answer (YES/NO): NO